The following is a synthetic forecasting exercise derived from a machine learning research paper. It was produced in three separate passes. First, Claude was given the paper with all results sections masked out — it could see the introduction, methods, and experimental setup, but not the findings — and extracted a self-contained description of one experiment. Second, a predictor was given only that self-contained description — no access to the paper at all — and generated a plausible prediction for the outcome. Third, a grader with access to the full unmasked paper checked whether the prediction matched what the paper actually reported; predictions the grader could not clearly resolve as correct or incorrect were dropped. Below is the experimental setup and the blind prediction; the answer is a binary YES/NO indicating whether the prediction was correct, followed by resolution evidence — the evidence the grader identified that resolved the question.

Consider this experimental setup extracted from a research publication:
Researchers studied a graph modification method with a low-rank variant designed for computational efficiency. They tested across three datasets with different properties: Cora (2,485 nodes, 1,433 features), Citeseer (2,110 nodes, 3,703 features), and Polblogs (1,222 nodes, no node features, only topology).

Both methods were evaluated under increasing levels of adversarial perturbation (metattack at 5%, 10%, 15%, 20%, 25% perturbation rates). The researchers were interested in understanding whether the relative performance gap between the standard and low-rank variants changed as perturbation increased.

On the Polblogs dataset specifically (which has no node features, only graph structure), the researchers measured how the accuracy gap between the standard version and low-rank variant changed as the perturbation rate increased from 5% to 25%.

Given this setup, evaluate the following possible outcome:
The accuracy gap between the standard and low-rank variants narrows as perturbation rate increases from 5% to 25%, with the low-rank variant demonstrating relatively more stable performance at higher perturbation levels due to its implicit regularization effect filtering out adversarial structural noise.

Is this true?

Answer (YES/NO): NO